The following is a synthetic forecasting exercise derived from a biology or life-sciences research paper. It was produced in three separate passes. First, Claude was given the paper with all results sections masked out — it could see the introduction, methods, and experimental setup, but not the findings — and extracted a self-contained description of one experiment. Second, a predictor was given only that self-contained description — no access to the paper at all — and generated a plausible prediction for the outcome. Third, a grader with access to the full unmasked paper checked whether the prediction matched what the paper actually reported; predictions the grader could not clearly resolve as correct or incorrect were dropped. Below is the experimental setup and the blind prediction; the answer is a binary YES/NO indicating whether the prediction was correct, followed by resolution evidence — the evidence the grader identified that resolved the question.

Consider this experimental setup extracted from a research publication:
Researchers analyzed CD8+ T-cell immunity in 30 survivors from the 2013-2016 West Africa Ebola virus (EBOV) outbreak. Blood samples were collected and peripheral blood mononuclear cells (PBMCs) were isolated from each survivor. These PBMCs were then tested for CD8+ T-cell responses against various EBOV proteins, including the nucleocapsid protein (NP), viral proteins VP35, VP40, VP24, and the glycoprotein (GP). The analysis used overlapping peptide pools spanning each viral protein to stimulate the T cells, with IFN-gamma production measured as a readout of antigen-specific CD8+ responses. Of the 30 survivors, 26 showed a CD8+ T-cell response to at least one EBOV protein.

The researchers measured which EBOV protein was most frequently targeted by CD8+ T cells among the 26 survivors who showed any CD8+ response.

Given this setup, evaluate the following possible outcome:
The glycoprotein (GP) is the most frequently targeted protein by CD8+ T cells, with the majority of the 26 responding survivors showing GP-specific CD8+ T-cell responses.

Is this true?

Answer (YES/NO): NO